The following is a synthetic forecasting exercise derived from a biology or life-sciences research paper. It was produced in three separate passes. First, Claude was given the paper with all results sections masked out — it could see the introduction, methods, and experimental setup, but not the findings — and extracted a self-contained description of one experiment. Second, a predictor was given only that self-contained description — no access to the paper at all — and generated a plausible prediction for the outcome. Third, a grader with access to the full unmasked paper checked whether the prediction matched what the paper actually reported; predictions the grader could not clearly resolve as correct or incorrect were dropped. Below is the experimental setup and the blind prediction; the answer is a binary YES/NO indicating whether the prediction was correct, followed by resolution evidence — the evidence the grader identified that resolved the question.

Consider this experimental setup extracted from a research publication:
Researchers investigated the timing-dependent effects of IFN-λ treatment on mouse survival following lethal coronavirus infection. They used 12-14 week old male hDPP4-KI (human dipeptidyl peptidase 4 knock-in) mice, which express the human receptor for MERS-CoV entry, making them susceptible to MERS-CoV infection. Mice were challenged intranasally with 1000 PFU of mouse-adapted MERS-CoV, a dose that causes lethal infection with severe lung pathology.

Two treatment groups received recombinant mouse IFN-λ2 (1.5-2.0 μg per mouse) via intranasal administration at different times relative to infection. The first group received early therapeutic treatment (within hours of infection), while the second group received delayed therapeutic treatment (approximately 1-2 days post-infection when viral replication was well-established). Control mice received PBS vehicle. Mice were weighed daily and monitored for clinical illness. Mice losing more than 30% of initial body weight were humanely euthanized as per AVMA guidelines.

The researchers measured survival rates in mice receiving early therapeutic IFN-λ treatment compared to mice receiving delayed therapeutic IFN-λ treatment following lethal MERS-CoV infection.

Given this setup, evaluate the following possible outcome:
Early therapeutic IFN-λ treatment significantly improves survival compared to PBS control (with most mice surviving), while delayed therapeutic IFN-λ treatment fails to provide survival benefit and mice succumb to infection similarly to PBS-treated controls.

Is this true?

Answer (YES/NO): NO